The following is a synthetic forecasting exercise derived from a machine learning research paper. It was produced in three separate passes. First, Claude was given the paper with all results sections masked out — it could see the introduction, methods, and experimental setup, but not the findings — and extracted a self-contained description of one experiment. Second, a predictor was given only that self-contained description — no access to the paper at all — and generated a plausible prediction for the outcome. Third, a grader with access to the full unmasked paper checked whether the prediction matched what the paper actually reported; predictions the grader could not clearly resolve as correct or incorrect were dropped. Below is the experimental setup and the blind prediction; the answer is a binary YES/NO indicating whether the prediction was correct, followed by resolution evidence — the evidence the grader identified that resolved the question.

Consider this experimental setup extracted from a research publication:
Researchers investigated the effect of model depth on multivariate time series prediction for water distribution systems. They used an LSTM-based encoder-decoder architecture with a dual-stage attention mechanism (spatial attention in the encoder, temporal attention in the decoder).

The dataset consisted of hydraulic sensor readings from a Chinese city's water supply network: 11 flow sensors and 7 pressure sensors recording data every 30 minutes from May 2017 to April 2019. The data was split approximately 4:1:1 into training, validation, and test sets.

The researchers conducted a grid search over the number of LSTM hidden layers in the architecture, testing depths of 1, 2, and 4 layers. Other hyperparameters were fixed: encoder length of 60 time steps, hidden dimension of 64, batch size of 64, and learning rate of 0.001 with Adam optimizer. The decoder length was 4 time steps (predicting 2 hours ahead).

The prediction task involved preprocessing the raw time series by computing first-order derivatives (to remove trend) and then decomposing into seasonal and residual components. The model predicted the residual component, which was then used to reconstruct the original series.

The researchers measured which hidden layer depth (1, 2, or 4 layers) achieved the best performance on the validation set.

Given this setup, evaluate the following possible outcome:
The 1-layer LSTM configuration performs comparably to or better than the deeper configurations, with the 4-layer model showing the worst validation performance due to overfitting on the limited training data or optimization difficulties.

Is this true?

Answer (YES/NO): NO